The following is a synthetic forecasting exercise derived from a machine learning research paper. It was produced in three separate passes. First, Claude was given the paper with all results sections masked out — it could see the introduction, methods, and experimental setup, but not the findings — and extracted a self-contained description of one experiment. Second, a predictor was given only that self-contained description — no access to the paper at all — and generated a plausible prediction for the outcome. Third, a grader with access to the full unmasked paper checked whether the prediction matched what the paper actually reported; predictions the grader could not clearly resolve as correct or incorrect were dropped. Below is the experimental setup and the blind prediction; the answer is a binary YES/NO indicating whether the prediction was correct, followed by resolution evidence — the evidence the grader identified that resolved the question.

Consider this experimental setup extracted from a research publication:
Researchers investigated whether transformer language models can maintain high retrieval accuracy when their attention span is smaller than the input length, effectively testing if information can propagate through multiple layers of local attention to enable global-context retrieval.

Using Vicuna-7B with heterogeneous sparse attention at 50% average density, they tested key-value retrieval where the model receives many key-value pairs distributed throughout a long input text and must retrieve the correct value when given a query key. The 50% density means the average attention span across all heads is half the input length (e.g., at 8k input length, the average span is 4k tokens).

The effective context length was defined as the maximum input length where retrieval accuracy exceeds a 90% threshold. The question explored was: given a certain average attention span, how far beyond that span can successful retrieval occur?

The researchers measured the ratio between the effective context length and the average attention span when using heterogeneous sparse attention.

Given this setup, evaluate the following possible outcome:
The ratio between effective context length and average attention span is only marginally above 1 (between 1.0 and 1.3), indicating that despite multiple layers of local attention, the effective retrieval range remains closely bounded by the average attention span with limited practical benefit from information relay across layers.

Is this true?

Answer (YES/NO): NO